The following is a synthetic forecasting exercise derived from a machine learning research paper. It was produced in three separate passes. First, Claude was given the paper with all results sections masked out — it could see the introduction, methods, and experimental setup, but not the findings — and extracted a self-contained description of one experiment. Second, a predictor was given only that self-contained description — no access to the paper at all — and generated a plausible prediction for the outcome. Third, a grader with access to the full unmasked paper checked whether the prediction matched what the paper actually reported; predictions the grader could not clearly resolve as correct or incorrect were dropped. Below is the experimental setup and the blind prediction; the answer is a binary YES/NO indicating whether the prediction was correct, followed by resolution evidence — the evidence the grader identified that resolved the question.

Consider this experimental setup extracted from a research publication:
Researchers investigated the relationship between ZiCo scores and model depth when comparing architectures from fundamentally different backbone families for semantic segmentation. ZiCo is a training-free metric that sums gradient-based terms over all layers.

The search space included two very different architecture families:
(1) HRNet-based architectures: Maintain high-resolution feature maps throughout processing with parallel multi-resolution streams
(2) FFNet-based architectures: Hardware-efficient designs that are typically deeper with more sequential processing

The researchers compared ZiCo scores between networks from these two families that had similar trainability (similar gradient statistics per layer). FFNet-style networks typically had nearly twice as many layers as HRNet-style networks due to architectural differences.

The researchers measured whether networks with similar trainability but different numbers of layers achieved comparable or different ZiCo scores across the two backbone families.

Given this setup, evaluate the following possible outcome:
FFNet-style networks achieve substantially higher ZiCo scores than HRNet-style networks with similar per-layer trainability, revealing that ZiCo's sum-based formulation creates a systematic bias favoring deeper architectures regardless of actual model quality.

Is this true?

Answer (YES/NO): NO